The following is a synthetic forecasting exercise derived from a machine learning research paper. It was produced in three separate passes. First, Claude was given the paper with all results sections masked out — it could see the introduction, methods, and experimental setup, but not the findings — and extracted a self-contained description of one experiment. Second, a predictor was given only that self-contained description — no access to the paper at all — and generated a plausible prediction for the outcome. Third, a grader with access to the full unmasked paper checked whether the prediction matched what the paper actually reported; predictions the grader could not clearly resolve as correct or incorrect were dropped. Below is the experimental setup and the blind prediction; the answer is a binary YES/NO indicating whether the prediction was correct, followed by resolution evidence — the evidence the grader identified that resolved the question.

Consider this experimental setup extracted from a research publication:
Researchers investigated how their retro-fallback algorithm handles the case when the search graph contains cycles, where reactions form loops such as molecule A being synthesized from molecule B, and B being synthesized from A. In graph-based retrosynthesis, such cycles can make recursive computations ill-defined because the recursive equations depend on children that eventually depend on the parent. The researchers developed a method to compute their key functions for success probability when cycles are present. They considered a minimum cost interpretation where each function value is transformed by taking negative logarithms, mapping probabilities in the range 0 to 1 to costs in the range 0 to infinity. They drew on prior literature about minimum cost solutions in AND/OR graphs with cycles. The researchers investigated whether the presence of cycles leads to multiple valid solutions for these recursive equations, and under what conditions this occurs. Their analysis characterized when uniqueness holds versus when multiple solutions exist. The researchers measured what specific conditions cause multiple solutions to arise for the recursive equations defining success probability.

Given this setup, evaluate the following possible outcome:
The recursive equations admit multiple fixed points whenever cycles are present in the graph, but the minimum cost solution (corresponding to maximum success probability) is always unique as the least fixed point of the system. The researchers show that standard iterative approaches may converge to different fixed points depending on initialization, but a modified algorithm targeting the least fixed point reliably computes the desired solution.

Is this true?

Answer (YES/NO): NO